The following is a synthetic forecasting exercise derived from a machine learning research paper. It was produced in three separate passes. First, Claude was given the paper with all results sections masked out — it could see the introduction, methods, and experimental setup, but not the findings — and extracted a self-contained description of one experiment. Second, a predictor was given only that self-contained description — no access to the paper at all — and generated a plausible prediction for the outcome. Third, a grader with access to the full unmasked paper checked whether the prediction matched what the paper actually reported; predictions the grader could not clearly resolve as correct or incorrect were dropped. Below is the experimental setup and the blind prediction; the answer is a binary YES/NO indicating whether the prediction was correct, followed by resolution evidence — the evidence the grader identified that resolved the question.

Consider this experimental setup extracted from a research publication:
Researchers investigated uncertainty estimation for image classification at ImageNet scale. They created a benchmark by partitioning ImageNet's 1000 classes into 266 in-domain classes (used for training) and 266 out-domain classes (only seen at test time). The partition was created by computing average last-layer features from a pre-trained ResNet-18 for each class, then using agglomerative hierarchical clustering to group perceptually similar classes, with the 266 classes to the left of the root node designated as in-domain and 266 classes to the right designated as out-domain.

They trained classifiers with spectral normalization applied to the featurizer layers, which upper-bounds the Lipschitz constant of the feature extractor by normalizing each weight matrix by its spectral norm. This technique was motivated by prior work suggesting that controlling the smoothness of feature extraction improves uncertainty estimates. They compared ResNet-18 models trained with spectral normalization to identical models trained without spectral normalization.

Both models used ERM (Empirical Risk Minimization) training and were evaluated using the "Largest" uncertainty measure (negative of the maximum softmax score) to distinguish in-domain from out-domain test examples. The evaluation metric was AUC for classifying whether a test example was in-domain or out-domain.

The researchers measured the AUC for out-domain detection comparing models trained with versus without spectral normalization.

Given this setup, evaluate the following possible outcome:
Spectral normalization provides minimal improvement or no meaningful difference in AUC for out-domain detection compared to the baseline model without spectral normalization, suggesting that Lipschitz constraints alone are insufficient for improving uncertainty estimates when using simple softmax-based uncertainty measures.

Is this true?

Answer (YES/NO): NO